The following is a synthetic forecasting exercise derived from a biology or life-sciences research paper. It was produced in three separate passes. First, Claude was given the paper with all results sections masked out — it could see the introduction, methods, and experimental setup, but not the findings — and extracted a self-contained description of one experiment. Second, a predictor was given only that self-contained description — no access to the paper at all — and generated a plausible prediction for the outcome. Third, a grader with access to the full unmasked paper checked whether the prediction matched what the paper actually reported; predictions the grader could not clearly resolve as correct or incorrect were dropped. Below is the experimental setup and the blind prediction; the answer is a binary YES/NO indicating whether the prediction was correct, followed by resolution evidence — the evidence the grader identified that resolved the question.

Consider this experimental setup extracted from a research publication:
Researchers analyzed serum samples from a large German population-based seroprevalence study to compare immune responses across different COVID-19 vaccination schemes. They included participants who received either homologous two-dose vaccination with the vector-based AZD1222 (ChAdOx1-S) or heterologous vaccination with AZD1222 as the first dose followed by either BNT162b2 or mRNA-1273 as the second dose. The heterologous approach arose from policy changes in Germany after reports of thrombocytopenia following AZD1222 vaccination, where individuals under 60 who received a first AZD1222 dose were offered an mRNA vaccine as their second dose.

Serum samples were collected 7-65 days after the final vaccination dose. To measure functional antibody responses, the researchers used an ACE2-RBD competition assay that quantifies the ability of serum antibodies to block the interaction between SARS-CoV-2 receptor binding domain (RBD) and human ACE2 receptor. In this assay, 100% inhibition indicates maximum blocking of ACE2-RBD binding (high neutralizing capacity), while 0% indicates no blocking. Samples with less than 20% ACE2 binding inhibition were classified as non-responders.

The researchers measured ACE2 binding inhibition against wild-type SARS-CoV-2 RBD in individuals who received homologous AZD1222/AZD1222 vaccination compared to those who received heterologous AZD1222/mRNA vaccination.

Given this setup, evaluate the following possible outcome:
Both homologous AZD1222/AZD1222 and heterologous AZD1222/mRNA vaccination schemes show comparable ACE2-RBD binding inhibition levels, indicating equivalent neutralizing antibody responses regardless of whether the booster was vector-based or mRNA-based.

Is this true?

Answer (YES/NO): NO